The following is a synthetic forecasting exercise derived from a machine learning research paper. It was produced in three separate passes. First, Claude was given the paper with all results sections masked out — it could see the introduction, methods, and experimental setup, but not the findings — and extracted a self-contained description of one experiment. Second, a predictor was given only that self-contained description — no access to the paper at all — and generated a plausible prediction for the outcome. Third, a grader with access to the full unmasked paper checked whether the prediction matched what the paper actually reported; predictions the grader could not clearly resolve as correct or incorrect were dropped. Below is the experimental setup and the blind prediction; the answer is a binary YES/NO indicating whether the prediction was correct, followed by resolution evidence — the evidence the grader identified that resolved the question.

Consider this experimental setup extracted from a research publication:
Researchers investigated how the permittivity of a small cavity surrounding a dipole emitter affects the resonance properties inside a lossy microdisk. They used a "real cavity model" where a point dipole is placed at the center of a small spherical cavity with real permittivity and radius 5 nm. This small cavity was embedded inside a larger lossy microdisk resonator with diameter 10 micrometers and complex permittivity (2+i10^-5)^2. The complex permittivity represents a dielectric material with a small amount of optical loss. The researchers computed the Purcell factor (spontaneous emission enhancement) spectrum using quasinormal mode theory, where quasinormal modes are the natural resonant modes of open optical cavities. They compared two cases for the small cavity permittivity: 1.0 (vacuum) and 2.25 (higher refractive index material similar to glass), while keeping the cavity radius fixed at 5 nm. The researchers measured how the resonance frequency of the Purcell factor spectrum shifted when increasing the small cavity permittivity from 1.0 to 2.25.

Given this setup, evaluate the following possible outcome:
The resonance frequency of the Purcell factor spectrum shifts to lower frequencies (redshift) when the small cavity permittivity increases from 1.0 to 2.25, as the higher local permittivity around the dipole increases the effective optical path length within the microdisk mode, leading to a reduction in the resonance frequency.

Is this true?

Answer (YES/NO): YES